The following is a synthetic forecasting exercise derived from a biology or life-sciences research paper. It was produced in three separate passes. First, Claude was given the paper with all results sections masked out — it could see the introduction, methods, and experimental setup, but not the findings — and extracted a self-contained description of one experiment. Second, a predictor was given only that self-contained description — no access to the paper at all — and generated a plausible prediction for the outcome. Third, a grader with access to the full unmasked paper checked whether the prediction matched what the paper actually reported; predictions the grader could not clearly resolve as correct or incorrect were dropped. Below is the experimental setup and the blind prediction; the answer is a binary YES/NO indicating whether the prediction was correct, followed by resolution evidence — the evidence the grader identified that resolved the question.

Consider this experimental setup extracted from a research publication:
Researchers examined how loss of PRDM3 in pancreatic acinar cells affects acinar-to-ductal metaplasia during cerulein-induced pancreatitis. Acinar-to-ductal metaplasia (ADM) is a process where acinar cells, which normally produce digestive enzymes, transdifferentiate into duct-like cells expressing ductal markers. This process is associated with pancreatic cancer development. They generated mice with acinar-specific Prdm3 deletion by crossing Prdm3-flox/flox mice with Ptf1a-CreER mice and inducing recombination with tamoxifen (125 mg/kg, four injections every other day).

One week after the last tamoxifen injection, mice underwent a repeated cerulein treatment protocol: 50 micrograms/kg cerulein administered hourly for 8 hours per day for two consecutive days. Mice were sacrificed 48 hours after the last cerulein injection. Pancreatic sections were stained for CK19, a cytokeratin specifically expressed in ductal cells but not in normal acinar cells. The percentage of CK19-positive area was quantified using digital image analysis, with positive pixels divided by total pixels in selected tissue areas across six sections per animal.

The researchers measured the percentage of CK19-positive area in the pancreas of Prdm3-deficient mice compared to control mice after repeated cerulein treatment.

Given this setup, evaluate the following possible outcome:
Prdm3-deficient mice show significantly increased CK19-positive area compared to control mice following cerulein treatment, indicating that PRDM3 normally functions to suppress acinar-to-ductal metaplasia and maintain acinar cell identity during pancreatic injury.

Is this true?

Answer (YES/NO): YES